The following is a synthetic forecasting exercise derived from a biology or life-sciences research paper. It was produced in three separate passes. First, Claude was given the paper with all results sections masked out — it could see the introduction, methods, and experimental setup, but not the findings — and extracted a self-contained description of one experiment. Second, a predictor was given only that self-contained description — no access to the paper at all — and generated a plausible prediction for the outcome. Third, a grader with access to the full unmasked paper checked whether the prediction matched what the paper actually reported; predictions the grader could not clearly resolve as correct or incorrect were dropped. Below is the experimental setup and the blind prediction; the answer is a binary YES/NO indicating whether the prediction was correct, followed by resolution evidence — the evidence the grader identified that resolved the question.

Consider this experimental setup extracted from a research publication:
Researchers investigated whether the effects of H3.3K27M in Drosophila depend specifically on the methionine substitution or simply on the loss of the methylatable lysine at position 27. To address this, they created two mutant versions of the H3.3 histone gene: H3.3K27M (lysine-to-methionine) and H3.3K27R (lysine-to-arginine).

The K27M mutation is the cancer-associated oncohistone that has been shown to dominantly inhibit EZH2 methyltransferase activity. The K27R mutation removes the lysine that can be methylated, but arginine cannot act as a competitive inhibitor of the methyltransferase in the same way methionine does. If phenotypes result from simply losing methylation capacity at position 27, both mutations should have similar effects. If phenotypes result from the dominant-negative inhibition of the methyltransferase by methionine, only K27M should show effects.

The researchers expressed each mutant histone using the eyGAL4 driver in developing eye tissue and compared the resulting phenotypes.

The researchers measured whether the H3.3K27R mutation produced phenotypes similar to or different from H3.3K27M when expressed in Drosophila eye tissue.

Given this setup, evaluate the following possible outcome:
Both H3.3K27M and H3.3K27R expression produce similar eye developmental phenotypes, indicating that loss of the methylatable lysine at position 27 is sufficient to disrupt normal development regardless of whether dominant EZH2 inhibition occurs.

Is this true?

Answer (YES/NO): NO